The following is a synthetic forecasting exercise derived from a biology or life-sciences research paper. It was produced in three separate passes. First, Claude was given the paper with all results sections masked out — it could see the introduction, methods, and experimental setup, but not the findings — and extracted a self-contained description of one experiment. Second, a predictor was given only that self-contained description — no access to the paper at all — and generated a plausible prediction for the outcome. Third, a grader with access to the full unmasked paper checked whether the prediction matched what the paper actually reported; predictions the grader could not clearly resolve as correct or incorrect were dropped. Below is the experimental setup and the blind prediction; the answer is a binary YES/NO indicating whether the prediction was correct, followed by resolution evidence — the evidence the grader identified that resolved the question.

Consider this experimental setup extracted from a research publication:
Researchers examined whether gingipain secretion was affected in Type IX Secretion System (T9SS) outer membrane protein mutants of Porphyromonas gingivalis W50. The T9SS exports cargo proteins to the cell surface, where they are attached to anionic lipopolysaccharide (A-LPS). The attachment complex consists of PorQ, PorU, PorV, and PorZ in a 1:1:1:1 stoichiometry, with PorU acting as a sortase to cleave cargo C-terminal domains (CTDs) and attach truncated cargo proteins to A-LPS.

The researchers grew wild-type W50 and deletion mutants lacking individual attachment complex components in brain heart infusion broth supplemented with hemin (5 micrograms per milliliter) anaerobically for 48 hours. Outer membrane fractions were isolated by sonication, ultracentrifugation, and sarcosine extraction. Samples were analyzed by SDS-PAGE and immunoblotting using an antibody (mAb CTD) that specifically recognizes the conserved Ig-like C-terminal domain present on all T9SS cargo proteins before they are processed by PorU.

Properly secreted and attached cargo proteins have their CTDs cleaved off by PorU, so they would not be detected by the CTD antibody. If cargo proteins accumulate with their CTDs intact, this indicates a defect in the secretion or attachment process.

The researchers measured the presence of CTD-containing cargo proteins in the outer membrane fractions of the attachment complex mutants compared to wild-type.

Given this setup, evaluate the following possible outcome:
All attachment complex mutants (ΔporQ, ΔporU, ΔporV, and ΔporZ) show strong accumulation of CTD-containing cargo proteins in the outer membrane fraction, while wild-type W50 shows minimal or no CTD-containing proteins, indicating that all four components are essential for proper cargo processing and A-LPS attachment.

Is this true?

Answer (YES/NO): NO